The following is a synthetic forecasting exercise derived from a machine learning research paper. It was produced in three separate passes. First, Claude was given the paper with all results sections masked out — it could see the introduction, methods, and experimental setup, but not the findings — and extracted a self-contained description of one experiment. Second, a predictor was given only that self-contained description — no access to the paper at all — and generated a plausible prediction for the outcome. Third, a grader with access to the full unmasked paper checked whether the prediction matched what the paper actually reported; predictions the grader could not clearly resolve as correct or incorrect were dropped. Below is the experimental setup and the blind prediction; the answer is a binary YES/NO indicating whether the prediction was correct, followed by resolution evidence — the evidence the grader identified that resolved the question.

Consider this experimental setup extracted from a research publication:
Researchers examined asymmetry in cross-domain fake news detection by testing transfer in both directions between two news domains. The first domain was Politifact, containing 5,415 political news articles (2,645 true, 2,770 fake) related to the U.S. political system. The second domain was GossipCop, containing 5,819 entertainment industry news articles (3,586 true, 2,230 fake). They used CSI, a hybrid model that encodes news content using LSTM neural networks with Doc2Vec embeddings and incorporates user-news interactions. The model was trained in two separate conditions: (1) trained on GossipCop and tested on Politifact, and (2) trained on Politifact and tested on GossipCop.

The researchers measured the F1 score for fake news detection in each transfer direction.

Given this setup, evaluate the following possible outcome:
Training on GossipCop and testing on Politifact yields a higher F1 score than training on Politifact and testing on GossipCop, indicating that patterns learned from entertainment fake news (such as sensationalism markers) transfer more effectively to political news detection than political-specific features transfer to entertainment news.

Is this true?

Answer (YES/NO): NO